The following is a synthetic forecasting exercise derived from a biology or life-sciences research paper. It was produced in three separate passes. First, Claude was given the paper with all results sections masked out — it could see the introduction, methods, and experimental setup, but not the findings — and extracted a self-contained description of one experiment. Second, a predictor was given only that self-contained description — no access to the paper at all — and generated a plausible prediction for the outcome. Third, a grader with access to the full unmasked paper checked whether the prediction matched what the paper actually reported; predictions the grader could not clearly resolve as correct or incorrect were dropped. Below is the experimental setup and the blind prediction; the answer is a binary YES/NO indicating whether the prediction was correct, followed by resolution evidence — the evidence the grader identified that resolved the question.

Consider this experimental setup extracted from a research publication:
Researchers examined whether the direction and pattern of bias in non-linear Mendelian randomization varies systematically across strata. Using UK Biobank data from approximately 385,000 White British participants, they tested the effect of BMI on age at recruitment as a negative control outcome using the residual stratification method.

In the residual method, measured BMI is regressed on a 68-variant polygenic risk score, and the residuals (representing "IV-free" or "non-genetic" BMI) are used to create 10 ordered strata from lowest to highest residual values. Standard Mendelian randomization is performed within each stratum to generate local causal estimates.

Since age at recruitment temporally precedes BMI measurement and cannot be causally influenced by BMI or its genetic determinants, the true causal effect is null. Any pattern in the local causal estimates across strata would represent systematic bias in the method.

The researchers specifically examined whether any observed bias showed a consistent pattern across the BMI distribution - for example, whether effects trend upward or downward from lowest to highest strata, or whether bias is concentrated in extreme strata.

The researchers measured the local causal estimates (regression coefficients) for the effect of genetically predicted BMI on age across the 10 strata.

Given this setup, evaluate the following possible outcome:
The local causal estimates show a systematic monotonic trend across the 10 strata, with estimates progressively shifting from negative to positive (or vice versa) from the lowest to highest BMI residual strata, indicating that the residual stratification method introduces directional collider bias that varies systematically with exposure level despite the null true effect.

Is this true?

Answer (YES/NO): YES